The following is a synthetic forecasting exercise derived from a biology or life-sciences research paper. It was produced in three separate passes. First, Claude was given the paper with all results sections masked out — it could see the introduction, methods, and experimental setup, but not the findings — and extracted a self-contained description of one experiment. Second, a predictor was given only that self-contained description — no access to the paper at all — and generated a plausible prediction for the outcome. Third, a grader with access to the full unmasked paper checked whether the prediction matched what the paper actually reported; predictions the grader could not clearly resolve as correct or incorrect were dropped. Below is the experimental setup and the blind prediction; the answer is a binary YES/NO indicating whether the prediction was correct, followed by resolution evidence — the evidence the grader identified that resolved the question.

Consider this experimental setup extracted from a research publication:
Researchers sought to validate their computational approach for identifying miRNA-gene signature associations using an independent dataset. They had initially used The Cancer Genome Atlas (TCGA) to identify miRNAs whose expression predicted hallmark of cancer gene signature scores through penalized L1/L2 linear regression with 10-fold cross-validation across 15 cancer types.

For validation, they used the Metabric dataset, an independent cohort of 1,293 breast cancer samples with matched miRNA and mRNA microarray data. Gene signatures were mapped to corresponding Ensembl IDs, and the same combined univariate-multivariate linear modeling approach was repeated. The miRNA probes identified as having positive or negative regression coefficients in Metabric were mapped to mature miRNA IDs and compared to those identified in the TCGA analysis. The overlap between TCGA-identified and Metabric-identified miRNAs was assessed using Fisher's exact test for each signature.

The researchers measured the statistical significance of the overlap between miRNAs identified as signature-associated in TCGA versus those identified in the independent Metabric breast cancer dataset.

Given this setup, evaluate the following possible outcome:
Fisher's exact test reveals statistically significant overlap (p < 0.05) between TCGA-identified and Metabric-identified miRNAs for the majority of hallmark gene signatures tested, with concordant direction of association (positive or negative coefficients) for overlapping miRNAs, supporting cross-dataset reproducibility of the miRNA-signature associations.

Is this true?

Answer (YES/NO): YES